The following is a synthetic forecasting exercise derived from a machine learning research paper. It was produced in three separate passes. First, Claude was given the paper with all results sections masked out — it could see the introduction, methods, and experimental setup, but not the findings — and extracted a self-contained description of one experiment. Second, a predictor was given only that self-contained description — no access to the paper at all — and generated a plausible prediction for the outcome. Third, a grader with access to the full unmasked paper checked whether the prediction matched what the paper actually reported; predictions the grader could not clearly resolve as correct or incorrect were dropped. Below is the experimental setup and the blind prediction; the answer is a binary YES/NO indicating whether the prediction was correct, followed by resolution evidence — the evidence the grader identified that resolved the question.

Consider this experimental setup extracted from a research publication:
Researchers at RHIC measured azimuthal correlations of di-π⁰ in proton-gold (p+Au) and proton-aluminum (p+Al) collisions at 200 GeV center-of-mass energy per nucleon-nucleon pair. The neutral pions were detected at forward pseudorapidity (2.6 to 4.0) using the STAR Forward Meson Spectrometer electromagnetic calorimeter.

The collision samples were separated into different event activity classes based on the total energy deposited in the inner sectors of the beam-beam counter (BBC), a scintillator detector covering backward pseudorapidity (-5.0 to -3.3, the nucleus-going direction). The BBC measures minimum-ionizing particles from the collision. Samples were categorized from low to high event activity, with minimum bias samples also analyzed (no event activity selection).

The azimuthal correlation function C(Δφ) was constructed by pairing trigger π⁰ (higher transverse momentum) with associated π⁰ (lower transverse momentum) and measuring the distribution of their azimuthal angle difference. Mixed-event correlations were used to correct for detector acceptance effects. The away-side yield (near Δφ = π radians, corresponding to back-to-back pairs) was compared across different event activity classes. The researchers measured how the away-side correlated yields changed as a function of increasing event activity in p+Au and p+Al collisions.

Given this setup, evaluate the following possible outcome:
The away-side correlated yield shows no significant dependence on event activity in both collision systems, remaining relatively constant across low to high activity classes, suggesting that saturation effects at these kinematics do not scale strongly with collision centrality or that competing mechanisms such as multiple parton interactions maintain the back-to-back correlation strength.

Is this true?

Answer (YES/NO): NO